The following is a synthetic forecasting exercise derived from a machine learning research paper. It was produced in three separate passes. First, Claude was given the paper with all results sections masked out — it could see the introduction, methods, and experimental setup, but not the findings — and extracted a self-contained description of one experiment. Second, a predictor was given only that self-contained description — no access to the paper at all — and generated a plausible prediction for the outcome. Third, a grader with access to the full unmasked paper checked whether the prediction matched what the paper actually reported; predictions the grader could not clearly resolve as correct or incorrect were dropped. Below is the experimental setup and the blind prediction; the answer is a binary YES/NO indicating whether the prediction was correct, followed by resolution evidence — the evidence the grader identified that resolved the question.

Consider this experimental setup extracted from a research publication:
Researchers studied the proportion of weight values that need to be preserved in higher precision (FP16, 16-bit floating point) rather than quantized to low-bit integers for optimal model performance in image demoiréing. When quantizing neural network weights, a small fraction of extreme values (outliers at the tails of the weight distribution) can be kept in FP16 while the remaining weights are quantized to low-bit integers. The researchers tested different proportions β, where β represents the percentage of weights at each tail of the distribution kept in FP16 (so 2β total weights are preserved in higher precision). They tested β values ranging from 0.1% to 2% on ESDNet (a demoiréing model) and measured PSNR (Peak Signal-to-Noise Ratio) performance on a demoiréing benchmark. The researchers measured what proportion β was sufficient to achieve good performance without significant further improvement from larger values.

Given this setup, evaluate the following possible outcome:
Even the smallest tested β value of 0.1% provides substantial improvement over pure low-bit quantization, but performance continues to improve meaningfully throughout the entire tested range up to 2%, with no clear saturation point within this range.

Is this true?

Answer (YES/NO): NO